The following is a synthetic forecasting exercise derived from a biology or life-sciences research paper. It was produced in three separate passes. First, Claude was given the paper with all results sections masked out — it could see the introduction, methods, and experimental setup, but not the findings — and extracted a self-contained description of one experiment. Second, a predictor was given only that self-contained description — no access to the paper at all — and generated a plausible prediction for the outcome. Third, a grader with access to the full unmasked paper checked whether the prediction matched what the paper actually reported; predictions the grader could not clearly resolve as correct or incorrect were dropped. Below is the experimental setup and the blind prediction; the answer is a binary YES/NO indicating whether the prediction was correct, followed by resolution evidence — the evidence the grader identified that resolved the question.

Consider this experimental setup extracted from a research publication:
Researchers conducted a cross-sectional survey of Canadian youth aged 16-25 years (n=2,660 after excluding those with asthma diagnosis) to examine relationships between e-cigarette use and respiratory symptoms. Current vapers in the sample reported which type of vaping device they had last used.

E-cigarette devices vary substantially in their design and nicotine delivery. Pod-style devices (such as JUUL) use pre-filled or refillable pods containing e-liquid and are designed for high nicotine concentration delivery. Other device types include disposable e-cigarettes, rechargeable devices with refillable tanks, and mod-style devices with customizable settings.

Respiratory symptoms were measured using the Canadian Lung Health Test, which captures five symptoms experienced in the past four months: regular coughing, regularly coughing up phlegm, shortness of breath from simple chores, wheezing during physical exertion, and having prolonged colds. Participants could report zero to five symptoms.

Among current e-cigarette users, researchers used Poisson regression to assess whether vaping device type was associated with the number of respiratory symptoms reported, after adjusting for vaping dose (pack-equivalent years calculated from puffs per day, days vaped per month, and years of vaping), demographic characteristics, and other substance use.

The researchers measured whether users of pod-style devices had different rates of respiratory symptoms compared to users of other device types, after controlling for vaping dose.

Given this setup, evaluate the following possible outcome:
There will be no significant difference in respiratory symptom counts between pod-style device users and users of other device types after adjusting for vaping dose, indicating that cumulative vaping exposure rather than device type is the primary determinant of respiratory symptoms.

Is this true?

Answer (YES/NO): NO